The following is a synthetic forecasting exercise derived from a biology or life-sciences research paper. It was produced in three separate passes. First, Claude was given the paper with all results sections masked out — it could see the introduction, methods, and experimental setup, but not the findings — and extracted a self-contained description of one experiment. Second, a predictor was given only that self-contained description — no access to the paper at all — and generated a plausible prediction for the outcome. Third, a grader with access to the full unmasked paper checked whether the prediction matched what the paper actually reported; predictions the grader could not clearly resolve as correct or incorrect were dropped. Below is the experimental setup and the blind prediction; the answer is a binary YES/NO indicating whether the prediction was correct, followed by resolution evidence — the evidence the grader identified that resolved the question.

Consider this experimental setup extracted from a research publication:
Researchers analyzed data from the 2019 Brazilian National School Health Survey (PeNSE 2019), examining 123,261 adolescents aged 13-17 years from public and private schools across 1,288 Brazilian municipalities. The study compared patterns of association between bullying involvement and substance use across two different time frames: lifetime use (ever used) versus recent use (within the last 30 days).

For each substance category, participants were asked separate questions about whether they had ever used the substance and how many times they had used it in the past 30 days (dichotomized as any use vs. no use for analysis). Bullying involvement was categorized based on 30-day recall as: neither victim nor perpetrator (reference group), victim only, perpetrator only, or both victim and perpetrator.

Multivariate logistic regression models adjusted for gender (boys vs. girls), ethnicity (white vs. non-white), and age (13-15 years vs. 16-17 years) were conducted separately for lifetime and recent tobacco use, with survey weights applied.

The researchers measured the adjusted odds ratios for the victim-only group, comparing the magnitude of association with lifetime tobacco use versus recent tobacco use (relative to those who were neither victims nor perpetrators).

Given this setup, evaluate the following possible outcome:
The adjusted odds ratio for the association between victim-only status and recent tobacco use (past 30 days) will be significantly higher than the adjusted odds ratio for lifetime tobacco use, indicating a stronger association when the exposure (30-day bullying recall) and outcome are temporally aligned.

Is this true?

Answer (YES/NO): NO